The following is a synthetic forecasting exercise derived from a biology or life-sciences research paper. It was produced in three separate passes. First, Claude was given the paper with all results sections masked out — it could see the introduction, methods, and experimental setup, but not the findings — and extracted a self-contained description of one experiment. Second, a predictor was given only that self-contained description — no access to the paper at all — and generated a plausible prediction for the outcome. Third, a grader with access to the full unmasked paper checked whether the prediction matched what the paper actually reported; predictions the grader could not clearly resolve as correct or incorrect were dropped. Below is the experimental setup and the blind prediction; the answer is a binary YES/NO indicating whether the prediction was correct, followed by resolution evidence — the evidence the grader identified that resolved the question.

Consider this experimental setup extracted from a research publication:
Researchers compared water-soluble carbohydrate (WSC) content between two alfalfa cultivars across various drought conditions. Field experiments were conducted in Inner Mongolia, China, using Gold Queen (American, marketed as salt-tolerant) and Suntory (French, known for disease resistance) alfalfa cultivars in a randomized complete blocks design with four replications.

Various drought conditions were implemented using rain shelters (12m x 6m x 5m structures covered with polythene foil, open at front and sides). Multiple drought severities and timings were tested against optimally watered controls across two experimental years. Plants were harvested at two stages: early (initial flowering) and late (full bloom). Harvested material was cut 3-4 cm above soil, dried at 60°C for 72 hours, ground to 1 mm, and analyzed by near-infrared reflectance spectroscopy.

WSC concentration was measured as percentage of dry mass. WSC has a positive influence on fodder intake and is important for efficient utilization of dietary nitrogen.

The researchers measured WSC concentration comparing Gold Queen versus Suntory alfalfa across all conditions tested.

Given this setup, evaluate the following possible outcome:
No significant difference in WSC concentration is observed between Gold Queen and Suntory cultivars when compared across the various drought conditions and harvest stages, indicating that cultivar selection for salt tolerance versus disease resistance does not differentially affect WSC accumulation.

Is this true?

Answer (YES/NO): NO